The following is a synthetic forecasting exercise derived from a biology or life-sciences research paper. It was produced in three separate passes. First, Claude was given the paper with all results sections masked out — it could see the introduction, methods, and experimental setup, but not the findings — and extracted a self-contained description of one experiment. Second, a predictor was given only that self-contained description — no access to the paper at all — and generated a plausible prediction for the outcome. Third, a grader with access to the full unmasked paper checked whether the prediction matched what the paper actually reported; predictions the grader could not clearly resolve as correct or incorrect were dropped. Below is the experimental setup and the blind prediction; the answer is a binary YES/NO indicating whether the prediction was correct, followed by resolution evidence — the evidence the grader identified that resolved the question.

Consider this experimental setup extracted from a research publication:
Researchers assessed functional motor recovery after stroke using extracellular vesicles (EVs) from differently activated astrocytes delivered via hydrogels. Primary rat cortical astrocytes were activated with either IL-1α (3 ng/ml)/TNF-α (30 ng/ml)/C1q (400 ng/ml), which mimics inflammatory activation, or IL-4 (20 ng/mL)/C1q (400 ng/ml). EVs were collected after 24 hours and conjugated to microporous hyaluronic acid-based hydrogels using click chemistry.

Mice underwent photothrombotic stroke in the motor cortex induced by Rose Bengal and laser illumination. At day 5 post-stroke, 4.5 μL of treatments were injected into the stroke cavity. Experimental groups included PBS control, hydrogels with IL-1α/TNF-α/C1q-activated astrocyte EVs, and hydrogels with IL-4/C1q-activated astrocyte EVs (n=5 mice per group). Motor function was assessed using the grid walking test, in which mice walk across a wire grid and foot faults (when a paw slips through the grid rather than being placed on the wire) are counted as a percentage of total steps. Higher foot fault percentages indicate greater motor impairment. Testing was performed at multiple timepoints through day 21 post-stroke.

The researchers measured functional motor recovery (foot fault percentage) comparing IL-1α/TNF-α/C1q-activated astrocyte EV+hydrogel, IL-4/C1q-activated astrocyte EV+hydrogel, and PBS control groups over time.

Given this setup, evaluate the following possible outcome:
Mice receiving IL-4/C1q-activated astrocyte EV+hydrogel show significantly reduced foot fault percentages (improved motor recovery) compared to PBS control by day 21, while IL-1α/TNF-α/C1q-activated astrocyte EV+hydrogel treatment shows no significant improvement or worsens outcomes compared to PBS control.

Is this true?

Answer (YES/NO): YES